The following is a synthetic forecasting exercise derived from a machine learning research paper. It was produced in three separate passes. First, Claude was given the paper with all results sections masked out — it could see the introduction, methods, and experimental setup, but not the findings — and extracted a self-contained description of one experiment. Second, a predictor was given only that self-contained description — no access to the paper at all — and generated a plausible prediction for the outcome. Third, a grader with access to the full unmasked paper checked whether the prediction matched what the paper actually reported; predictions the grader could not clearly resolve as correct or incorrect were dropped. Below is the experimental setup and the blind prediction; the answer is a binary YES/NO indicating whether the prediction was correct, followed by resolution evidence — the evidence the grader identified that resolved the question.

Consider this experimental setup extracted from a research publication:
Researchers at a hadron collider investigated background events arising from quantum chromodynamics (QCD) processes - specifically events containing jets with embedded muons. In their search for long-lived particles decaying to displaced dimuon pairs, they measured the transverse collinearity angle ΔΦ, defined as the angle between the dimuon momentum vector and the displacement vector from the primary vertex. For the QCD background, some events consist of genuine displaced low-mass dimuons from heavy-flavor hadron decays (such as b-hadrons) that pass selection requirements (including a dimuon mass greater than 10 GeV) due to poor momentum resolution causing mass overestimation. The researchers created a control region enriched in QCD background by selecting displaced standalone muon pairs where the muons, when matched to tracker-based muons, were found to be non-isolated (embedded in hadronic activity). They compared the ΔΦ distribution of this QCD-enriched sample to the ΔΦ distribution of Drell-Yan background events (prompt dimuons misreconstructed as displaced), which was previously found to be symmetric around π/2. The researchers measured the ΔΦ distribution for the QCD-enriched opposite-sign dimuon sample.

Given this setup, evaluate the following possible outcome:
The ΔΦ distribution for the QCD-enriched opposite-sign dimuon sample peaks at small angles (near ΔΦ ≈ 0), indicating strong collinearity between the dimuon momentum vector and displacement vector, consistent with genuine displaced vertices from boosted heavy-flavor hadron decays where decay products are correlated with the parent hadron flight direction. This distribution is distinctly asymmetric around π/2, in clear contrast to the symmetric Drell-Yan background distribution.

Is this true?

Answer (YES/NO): YES